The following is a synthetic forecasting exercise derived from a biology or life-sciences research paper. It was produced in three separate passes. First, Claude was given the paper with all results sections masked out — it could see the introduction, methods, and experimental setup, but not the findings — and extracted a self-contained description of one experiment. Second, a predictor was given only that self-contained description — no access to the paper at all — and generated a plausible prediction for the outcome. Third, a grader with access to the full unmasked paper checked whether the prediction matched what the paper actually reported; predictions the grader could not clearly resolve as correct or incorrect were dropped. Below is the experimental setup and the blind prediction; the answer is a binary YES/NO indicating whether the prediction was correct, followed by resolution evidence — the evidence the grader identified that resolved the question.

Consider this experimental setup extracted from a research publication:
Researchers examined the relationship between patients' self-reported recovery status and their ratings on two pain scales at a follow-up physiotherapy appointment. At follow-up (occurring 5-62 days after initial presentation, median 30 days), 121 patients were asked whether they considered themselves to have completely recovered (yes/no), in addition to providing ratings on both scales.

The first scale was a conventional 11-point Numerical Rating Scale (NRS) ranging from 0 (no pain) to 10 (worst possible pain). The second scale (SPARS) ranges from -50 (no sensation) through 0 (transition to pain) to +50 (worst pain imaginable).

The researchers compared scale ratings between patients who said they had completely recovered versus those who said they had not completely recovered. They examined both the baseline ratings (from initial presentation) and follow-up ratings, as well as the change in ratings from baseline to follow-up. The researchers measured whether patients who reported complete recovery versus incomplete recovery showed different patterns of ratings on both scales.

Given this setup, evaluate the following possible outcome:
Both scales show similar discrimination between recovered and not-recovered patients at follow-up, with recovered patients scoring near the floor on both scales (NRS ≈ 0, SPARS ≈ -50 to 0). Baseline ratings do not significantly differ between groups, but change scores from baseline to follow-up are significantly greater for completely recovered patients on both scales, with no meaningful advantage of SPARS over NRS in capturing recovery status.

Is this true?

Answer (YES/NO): NO